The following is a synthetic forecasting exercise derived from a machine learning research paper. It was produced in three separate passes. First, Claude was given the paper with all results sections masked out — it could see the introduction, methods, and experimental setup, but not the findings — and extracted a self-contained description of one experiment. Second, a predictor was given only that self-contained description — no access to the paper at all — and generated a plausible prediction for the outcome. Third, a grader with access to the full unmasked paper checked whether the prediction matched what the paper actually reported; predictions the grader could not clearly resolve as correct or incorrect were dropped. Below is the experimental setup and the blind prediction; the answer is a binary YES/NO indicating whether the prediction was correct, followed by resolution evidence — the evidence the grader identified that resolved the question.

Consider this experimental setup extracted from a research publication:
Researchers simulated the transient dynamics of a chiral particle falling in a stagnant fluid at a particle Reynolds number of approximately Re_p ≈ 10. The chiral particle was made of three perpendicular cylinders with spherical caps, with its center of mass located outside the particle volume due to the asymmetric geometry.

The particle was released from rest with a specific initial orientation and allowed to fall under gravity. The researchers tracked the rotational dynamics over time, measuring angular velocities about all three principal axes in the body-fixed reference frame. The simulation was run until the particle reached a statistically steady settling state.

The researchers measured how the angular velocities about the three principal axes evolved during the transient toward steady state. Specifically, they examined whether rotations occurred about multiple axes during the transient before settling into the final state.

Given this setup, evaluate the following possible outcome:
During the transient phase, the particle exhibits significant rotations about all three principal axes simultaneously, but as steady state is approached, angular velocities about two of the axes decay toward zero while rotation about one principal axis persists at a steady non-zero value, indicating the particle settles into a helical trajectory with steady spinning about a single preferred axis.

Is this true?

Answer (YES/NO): YES